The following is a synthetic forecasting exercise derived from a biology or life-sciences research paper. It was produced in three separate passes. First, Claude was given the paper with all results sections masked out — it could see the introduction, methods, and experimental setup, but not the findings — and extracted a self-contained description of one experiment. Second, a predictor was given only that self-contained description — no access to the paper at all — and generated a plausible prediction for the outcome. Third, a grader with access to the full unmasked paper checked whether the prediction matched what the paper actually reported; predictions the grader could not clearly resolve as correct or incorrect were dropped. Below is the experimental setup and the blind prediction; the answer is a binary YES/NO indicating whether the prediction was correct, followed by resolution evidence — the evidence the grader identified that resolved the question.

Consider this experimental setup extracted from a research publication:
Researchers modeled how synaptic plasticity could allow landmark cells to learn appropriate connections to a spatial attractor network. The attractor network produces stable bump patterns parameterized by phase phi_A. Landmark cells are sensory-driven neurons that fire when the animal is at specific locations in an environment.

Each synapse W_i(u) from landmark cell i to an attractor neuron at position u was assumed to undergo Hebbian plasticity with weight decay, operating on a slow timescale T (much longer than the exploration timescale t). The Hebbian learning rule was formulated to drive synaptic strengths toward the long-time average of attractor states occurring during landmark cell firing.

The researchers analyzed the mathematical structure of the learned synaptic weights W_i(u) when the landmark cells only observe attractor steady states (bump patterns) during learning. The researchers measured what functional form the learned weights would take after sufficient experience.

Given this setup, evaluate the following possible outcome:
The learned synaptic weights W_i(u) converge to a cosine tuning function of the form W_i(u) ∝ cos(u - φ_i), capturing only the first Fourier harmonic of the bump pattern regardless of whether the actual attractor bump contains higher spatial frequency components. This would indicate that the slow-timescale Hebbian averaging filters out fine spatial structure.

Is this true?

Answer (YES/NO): NO